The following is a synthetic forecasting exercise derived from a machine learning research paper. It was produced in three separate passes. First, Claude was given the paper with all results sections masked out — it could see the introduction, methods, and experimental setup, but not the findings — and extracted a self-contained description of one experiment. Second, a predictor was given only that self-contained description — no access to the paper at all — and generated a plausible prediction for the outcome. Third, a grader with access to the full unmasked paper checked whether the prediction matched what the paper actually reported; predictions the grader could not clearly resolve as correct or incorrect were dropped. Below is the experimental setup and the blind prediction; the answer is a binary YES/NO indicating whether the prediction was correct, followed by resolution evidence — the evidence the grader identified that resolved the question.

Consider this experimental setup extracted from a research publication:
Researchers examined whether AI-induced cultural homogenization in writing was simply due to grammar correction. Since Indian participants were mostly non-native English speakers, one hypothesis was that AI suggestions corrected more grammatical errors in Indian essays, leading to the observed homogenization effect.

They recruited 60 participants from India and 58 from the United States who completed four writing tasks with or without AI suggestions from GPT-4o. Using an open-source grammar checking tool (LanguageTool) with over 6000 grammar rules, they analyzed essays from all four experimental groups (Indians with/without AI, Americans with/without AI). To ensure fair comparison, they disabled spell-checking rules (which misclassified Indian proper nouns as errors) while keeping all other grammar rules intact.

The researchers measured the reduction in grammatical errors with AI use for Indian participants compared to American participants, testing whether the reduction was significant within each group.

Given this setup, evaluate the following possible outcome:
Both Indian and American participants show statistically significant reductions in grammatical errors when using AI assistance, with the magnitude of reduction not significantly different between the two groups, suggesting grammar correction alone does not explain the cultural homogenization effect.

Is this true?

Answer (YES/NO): NO